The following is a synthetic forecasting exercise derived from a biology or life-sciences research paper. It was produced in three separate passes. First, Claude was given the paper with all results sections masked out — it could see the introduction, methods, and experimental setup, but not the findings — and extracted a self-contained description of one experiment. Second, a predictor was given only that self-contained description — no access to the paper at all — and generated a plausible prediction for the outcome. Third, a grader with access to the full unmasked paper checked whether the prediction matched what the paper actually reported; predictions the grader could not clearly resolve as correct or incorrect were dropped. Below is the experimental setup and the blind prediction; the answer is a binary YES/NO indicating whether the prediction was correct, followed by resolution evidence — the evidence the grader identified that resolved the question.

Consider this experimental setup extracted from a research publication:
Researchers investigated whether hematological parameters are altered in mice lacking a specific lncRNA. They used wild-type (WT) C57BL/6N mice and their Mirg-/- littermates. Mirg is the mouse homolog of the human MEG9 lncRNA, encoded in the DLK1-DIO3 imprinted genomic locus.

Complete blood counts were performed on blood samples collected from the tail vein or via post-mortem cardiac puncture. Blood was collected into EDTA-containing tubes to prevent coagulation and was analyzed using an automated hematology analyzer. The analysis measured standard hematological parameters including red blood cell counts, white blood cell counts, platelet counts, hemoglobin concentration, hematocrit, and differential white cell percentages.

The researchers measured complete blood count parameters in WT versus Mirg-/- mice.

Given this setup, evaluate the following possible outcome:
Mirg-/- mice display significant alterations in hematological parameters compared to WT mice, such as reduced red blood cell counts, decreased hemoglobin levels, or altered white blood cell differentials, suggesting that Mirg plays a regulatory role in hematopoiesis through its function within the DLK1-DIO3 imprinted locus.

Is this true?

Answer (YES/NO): NO